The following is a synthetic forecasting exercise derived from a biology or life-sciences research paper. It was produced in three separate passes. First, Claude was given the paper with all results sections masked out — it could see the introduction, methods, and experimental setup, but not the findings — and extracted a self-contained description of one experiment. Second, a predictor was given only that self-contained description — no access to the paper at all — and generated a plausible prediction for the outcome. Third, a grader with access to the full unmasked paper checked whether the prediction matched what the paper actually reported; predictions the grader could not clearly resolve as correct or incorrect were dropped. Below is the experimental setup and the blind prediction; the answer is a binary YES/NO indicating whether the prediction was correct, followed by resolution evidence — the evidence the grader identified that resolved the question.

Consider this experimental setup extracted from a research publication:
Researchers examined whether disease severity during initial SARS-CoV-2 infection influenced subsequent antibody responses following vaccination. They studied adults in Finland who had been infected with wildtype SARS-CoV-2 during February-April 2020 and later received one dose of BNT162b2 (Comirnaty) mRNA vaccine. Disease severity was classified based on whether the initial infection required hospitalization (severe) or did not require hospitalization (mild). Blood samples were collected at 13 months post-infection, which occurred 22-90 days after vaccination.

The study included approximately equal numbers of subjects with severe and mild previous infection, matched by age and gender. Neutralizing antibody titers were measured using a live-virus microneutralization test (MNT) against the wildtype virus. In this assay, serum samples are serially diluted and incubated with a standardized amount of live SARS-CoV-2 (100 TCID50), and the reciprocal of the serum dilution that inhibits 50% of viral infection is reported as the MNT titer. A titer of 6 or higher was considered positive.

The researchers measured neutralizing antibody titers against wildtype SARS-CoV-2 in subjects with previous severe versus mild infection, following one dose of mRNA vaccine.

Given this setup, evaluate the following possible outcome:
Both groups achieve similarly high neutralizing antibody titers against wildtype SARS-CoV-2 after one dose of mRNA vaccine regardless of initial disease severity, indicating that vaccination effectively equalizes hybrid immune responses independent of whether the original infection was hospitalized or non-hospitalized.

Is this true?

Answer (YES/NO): NO